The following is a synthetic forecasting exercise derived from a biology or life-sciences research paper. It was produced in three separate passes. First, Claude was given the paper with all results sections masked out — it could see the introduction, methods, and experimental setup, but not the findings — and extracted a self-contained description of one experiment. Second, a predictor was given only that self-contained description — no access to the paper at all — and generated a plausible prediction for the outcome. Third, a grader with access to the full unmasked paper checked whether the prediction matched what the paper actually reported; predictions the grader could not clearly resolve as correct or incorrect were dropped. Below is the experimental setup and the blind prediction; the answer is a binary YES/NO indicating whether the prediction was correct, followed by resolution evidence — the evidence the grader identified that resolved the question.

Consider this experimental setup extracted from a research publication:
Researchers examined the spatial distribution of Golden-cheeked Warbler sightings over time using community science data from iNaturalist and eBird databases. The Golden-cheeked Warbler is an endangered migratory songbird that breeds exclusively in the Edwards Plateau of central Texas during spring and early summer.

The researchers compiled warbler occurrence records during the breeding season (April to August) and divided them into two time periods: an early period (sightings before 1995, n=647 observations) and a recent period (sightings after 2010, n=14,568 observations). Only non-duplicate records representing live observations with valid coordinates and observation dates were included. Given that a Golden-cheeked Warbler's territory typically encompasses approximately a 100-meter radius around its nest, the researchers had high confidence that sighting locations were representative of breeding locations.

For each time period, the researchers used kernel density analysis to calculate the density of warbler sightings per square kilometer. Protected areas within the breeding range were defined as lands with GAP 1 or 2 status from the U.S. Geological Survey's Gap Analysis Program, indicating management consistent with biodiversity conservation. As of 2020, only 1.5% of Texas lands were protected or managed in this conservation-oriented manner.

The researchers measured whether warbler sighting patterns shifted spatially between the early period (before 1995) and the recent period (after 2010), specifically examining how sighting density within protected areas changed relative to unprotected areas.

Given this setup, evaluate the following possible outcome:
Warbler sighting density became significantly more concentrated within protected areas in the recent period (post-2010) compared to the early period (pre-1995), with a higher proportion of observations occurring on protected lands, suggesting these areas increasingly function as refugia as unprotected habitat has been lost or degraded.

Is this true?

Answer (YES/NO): YES